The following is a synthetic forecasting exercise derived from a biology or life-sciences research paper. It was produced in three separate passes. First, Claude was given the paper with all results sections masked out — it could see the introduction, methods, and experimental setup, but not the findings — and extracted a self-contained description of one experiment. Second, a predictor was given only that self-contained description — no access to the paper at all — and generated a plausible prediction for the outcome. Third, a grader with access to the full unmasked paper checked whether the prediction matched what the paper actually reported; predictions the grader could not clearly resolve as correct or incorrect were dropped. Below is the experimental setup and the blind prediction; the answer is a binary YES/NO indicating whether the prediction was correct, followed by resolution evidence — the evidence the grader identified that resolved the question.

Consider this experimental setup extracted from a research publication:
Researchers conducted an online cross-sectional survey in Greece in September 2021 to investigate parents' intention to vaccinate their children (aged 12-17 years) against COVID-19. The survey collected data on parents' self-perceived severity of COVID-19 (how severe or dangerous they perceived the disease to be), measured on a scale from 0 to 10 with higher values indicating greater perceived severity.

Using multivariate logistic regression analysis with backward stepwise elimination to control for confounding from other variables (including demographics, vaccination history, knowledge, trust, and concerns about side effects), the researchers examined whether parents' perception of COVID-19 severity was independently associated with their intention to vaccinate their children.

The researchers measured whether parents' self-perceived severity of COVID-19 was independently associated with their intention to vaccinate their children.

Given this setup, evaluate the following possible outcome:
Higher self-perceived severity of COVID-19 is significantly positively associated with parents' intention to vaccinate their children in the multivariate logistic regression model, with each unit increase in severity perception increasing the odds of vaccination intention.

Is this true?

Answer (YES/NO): YES